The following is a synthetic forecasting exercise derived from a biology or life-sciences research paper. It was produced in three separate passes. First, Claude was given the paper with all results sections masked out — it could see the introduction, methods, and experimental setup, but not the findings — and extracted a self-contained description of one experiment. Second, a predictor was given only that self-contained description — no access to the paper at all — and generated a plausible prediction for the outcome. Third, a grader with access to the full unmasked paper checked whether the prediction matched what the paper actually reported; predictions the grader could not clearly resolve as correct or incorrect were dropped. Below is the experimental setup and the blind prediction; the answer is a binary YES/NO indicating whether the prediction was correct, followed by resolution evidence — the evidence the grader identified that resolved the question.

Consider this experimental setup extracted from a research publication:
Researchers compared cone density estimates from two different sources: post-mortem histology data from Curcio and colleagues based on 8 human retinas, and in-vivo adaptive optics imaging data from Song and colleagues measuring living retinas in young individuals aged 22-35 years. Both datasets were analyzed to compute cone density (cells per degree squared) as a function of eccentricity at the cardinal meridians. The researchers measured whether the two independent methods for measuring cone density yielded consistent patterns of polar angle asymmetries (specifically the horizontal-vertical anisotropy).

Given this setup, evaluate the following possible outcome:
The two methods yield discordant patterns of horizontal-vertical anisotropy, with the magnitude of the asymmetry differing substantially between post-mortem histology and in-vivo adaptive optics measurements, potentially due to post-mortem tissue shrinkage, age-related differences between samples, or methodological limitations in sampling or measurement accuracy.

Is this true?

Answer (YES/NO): NO